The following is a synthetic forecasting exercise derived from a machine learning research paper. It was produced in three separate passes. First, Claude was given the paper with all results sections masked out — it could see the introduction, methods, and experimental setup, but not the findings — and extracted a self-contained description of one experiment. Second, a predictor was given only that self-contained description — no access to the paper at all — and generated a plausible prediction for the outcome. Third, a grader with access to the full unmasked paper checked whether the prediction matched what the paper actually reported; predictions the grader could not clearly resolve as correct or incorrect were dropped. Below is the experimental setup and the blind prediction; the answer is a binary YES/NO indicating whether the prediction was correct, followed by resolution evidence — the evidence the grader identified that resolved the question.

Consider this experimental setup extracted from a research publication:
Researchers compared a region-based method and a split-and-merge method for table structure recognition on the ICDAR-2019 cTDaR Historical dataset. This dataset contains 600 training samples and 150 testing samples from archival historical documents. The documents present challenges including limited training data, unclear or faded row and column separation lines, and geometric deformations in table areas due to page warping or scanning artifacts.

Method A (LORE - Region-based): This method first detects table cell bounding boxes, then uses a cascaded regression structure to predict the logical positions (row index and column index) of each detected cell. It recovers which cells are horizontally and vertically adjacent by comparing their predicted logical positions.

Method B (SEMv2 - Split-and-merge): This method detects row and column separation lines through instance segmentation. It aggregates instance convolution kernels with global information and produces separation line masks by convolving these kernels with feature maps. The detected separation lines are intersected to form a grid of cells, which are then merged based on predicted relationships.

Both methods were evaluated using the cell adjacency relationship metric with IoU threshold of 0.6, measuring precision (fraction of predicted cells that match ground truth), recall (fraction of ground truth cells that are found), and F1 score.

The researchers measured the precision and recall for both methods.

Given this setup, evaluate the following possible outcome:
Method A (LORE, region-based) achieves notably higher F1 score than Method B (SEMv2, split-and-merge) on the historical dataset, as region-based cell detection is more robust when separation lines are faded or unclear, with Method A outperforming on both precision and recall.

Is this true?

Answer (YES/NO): NO